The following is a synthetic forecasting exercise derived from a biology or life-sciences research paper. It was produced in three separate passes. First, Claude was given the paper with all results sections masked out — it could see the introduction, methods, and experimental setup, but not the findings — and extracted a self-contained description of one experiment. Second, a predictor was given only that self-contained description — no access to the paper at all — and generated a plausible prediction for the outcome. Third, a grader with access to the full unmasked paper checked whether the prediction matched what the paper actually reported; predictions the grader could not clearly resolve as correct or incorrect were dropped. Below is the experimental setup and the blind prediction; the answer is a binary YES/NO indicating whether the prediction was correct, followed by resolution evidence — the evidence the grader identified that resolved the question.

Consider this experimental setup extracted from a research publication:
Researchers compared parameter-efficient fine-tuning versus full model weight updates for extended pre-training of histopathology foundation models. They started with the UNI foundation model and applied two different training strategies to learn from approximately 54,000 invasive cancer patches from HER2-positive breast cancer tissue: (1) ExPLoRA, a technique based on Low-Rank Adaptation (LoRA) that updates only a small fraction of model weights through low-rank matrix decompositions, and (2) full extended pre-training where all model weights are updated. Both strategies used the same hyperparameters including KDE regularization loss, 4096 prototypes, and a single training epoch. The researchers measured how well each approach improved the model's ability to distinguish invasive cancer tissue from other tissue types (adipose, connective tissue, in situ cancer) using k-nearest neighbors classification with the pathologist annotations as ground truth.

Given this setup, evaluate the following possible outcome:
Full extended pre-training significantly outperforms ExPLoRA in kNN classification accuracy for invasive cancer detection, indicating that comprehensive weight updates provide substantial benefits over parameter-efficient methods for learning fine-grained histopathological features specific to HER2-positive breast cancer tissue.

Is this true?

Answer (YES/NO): NO